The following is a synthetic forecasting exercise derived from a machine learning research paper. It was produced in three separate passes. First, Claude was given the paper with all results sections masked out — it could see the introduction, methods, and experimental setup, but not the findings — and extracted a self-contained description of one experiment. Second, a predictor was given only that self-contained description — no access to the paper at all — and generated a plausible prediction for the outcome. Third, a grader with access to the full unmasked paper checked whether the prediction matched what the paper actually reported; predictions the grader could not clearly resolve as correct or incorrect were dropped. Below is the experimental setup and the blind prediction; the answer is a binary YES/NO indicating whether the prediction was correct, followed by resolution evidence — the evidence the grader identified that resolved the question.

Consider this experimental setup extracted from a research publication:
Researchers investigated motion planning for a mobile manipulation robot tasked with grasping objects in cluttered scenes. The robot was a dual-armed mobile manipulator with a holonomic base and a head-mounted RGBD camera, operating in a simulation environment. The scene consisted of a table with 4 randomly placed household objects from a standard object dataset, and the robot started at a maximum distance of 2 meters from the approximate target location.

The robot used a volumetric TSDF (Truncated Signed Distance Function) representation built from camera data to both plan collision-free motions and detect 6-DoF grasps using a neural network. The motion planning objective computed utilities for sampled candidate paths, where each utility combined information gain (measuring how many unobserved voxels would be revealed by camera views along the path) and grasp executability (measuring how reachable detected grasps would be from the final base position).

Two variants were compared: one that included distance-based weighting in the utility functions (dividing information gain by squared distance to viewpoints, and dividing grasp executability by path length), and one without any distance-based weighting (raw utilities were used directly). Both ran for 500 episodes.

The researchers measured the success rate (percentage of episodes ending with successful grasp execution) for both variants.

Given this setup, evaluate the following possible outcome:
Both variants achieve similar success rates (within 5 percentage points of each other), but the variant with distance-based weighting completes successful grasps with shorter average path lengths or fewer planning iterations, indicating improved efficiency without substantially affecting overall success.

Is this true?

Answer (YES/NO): NO